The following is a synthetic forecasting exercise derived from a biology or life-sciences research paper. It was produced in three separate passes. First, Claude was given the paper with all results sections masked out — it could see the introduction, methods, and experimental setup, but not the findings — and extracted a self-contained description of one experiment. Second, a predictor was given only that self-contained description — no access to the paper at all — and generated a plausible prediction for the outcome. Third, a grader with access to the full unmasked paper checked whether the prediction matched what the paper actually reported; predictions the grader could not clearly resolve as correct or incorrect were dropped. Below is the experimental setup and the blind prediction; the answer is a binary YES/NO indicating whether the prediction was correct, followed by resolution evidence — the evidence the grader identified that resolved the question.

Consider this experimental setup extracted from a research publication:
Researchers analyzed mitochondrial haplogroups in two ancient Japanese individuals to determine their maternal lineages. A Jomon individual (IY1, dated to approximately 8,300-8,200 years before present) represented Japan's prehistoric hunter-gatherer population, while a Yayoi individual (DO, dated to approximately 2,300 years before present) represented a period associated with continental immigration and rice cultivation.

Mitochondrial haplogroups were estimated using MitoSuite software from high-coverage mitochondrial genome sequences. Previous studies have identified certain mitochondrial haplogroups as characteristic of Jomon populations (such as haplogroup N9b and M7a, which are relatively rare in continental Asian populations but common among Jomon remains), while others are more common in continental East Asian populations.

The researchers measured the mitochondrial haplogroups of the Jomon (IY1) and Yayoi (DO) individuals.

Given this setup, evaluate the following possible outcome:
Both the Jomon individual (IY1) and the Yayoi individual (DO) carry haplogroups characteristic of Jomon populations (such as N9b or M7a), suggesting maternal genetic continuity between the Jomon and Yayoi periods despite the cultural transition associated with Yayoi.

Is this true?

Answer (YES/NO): NO